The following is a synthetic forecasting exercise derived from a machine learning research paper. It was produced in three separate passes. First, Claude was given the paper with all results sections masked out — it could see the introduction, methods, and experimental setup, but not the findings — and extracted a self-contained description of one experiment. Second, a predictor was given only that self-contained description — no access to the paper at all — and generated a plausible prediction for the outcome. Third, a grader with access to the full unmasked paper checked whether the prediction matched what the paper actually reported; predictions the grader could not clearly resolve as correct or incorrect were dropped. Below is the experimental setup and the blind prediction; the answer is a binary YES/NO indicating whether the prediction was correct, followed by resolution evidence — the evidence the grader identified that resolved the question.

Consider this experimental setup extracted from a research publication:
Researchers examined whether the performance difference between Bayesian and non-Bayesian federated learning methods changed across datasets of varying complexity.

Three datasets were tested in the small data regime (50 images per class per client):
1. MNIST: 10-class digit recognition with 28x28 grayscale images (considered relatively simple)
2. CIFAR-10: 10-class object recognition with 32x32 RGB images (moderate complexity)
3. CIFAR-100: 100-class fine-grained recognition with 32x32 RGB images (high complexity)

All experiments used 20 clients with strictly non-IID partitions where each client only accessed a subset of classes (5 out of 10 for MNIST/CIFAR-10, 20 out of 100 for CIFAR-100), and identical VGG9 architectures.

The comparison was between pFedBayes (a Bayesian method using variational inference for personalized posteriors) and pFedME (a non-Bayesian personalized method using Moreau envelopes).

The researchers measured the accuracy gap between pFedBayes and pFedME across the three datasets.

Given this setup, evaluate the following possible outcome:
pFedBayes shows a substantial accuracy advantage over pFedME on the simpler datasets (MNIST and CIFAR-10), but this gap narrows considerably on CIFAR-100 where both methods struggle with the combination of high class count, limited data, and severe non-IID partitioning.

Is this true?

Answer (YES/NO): NO